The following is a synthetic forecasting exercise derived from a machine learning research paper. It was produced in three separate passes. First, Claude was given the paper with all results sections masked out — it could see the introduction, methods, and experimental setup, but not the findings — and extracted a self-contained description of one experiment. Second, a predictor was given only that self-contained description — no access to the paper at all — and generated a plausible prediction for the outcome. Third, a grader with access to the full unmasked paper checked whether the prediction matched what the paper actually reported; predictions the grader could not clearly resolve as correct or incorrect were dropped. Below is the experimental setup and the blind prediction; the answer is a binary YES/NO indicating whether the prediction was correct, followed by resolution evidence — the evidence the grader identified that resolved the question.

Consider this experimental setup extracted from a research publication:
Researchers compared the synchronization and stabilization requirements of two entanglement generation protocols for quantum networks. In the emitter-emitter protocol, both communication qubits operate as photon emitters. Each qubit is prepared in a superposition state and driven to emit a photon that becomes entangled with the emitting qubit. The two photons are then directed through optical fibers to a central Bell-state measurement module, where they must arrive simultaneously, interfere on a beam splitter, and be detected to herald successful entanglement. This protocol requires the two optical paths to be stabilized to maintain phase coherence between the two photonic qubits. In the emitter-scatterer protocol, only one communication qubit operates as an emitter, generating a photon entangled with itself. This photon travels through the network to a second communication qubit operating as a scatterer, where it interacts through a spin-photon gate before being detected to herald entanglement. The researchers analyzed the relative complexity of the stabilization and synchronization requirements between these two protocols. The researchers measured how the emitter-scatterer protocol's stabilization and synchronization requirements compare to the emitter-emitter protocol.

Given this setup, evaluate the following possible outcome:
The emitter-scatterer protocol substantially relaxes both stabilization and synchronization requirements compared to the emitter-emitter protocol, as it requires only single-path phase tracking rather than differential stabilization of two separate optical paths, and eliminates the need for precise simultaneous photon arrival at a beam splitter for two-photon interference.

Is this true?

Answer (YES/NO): YES